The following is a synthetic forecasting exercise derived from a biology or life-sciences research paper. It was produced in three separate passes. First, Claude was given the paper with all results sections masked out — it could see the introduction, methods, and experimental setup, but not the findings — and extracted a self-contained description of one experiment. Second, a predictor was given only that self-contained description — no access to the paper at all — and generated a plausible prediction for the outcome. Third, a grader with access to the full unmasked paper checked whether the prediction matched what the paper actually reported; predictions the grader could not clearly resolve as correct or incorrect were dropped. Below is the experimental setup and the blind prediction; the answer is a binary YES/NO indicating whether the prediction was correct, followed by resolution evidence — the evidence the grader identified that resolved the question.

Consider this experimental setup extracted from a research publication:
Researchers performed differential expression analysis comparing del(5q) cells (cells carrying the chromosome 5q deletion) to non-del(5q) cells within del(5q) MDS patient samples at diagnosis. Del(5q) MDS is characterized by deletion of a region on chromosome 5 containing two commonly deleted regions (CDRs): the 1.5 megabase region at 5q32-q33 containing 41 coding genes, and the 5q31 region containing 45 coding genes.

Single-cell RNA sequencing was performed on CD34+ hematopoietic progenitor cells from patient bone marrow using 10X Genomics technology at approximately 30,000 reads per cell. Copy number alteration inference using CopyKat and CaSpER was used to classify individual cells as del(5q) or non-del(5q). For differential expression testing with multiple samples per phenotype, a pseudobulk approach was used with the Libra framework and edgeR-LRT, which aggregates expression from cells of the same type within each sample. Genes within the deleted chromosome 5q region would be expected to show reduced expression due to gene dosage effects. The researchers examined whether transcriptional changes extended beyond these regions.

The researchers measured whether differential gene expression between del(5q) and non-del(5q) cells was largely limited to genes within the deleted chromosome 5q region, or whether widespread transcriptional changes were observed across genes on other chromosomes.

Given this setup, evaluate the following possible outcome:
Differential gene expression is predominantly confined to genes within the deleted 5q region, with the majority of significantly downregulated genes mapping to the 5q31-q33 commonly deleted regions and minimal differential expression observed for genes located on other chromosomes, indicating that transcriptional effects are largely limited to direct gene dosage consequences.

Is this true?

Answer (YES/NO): NO